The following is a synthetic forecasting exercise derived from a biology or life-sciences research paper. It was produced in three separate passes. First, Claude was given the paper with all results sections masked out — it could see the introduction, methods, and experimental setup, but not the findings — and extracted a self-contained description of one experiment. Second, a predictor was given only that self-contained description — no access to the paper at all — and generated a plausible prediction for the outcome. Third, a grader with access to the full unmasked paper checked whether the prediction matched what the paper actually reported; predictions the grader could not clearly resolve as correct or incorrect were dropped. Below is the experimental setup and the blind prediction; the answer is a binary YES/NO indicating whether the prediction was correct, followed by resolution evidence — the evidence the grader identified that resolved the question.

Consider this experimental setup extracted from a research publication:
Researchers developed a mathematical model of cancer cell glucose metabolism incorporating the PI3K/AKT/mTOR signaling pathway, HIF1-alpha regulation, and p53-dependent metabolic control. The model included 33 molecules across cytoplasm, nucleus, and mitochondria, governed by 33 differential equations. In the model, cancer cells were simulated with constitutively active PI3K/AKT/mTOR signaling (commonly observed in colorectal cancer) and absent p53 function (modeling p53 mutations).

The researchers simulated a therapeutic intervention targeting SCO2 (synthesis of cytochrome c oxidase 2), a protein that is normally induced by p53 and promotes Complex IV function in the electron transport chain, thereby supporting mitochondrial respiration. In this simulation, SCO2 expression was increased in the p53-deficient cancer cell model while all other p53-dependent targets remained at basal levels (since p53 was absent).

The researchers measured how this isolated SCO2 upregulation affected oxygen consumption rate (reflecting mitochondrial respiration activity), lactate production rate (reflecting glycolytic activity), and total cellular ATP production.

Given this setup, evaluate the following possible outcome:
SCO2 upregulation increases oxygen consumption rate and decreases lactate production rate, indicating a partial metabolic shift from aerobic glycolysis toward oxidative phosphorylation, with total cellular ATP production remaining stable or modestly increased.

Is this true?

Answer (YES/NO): NO